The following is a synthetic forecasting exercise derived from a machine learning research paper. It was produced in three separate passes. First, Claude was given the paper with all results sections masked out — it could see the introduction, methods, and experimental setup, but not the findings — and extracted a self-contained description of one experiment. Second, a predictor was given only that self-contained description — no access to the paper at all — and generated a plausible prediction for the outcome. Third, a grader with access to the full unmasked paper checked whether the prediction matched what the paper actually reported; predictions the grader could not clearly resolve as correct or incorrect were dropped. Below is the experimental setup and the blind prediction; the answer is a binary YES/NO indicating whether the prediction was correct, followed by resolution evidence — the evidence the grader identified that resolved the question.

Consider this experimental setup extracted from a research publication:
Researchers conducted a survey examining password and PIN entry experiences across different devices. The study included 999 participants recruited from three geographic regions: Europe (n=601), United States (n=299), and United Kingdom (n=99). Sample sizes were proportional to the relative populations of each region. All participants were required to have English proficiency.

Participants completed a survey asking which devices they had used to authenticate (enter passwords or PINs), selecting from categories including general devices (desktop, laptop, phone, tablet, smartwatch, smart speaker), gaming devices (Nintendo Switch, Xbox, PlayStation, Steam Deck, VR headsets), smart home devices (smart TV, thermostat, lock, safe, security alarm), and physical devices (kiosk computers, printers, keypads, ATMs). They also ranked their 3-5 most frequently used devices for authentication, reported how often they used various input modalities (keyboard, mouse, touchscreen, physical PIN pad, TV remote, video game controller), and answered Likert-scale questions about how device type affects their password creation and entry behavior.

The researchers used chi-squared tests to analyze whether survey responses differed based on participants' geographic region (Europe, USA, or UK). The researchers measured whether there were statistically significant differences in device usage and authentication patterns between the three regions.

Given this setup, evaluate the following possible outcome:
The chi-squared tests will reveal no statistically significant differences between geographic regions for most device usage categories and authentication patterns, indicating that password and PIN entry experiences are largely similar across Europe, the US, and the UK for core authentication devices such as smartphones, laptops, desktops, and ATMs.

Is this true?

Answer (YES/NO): YES